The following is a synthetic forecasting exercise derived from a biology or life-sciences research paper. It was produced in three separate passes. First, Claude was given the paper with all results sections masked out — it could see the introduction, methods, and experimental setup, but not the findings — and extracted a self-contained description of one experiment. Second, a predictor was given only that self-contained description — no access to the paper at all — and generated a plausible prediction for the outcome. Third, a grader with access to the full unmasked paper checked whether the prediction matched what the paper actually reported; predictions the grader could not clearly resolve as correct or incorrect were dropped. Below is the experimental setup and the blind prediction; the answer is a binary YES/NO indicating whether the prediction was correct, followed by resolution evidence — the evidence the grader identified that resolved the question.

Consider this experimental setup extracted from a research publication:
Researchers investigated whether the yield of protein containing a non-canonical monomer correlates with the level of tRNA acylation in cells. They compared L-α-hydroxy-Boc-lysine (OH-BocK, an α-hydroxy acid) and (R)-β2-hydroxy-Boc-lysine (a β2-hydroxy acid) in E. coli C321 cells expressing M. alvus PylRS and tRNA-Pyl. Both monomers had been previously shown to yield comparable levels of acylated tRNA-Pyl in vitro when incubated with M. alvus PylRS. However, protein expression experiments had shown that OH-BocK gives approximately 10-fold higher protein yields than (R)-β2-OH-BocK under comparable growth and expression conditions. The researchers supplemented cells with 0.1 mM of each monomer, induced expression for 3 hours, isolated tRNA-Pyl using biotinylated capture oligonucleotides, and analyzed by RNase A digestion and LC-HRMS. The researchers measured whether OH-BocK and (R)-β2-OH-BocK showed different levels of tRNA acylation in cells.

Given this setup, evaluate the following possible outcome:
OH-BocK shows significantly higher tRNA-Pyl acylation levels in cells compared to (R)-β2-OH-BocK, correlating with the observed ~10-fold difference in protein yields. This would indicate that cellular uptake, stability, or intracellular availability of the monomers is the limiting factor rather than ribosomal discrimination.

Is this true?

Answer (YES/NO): NO